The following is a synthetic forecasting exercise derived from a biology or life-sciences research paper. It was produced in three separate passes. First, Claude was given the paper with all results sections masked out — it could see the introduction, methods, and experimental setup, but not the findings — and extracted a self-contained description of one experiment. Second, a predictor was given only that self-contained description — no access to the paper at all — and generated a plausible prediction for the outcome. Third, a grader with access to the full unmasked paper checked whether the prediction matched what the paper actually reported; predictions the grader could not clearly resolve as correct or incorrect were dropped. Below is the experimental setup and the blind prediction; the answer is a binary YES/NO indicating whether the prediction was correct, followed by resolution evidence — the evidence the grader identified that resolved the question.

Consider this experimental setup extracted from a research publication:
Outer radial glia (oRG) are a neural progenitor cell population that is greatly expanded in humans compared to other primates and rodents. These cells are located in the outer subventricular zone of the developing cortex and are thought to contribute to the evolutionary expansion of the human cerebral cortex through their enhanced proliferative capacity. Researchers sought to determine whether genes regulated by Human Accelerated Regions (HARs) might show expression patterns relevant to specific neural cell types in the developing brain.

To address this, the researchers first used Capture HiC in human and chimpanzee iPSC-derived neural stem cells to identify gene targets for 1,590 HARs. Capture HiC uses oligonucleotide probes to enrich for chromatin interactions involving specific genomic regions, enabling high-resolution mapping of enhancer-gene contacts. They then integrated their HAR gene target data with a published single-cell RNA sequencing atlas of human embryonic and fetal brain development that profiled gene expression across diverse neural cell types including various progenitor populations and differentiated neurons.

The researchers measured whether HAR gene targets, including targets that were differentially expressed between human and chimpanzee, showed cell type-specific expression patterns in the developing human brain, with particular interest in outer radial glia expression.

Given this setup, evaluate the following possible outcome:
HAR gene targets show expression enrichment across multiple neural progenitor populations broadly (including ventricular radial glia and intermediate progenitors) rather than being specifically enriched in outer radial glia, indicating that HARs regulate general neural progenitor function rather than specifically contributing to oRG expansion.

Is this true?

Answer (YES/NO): NO